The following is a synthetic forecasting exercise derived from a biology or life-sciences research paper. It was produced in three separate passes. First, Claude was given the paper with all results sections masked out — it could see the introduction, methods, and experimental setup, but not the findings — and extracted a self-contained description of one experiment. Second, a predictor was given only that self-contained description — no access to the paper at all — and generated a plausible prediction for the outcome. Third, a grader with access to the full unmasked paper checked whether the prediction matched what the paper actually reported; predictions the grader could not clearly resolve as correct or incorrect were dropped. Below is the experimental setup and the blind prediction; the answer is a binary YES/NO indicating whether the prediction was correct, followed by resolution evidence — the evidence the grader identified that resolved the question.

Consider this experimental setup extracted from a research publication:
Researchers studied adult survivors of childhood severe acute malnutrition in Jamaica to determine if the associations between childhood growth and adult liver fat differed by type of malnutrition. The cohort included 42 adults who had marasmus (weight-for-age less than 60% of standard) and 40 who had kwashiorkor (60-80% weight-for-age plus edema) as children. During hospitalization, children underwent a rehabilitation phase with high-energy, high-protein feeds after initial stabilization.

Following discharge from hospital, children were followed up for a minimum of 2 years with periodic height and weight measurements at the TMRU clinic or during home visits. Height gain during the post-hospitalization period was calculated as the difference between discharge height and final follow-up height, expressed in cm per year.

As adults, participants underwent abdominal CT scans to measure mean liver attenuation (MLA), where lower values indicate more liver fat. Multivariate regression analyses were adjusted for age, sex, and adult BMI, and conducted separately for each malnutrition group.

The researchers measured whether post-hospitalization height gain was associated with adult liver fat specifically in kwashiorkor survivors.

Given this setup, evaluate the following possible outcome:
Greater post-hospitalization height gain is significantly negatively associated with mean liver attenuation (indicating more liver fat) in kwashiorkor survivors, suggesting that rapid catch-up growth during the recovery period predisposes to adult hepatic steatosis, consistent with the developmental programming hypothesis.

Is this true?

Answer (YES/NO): YES